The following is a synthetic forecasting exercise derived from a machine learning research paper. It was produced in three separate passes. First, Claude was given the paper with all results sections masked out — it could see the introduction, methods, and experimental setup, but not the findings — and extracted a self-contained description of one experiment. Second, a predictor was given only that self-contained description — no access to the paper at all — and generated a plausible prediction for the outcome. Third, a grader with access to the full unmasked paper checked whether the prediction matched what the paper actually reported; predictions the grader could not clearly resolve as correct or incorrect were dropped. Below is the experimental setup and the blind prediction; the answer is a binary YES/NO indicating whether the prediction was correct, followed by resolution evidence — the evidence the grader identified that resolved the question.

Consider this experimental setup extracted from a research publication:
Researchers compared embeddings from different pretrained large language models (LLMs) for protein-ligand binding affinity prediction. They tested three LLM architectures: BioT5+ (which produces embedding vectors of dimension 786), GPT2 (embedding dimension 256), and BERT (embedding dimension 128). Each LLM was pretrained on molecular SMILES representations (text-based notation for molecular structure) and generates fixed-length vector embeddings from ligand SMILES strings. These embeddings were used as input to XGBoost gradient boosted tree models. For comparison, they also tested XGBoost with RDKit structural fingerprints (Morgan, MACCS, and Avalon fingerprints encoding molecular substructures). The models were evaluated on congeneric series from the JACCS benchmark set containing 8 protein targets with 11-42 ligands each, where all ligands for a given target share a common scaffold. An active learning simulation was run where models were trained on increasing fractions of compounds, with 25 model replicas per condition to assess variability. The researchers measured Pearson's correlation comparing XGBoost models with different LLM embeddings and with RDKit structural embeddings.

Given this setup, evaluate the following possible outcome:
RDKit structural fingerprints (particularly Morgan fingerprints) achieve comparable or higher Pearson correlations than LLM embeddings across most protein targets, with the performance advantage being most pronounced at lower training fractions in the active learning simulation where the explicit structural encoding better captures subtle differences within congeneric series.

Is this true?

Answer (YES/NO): NO